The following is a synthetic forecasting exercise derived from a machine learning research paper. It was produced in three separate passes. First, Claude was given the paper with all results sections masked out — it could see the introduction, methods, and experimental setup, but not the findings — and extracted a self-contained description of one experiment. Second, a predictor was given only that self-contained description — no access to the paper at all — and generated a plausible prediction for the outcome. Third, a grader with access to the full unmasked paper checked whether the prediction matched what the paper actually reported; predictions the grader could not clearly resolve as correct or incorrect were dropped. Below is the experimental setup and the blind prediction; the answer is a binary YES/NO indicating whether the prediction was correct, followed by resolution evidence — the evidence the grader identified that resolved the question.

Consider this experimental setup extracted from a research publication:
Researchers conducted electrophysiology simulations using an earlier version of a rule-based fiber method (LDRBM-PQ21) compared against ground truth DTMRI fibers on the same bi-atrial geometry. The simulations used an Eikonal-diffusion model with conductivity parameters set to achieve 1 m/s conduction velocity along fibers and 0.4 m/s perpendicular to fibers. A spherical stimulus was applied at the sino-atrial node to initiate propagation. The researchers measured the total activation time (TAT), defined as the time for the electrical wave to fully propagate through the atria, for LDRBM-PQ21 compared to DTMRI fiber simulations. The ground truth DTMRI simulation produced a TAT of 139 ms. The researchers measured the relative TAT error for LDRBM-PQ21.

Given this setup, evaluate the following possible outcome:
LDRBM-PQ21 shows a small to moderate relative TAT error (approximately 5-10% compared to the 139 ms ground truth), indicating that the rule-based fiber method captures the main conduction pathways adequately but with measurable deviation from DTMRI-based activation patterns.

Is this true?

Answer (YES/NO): NO